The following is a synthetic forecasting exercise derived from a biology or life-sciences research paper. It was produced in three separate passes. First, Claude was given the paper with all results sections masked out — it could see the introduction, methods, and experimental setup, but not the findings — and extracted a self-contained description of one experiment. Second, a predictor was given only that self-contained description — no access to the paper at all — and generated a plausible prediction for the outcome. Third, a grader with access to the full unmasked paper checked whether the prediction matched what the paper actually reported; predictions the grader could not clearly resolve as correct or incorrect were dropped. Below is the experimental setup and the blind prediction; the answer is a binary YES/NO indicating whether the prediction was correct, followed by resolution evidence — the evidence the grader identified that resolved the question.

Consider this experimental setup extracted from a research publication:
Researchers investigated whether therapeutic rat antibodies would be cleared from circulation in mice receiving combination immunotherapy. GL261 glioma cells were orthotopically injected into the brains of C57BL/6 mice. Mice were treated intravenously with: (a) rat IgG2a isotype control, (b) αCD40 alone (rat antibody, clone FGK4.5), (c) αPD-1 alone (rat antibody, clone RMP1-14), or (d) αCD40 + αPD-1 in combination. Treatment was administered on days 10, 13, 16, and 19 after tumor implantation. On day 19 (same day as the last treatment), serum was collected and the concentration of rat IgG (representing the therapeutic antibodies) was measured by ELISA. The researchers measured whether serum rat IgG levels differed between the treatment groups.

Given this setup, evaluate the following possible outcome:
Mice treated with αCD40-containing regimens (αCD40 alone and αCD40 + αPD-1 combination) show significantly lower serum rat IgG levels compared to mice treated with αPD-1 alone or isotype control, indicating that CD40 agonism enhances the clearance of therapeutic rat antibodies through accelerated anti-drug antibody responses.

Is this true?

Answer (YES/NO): NO